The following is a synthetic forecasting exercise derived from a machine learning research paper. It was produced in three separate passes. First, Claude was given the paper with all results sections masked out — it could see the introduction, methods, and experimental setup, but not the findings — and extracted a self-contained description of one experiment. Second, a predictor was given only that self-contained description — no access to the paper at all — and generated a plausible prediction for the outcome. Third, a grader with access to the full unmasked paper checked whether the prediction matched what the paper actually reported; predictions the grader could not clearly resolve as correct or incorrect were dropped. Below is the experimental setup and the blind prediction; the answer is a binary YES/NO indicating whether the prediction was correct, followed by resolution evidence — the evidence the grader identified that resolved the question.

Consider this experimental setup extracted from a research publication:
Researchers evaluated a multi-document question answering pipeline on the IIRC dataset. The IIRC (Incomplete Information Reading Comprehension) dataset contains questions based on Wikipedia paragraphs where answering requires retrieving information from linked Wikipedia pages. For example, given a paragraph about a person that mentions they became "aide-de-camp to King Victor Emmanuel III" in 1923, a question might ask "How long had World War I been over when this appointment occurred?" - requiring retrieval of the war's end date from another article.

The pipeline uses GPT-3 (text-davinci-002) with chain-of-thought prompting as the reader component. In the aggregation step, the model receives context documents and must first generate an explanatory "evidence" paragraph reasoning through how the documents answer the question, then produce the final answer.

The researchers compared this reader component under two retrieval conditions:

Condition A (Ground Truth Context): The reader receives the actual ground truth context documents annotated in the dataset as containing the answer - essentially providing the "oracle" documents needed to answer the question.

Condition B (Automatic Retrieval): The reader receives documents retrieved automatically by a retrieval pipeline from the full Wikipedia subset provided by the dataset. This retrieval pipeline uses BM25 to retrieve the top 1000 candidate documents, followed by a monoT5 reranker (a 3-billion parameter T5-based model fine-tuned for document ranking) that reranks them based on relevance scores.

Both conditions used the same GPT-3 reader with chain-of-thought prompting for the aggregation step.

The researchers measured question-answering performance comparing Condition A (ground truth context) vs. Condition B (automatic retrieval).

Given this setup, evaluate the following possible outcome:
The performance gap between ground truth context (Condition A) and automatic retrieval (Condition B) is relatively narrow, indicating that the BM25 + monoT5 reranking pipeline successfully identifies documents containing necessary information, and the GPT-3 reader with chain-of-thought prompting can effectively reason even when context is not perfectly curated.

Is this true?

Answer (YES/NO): NO